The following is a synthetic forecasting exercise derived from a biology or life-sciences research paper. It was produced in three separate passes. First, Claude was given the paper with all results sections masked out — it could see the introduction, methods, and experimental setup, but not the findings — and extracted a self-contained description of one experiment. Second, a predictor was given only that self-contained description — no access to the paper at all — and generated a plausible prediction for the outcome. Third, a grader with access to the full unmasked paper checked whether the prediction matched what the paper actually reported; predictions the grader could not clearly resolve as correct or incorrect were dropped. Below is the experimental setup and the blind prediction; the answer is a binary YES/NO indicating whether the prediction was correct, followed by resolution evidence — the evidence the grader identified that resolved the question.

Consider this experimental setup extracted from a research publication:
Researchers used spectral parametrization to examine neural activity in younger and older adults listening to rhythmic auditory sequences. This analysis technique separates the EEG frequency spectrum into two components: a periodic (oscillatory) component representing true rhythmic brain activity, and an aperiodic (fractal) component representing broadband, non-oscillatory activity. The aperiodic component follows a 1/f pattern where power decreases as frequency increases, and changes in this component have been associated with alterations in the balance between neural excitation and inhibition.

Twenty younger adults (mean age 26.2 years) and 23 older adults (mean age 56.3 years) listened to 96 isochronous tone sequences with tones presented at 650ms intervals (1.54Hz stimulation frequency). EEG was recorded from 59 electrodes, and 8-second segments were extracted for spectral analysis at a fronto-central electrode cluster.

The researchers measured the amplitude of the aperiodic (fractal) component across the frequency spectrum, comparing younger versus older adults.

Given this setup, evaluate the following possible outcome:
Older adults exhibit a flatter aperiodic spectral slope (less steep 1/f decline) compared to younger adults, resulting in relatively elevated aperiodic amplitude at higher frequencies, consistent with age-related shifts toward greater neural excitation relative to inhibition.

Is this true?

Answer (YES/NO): NO